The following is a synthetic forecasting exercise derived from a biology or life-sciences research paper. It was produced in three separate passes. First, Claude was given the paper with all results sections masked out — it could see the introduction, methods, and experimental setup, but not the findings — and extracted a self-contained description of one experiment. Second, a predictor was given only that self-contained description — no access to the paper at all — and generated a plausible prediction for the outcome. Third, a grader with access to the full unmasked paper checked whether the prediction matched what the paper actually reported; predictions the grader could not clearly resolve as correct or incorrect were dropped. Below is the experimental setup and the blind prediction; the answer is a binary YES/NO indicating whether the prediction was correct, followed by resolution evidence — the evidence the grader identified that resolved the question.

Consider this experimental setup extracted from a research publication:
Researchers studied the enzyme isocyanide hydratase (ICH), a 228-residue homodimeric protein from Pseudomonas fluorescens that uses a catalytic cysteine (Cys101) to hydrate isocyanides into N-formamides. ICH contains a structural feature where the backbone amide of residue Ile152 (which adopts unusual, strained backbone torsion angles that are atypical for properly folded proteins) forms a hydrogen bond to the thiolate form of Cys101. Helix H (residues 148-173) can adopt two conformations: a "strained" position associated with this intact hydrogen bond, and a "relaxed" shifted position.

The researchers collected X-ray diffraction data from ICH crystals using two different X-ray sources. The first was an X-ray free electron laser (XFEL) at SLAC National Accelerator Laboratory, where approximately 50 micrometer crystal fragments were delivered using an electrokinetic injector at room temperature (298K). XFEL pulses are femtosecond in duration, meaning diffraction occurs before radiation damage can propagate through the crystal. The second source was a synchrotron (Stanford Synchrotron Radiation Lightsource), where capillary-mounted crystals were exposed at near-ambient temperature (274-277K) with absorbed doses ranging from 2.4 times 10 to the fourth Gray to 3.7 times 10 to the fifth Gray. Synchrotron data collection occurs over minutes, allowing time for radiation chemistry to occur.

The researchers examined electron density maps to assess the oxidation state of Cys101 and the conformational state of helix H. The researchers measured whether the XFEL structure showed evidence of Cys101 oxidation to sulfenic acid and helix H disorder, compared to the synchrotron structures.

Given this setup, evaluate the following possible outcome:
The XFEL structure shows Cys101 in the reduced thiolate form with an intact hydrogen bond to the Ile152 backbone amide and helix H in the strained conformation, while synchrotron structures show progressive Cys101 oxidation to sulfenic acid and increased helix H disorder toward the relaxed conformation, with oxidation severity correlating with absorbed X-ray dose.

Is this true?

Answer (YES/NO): YES